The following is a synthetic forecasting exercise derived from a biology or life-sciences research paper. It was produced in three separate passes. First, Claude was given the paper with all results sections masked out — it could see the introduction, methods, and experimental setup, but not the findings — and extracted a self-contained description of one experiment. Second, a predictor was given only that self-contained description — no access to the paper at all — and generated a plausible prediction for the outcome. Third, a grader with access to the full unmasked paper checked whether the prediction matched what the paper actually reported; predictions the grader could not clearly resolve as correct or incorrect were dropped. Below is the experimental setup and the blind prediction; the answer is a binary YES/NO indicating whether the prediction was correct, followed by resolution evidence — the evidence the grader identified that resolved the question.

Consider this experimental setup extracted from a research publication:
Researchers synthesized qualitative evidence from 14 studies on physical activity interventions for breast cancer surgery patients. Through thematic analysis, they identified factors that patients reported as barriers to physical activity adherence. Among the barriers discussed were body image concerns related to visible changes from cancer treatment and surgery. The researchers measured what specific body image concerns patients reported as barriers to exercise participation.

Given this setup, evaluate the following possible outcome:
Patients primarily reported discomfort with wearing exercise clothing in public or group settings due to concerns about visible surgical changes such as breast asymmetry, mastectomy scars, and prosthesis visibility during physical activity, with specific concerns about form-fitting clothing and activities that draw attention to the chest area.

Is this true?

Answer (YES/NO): NO